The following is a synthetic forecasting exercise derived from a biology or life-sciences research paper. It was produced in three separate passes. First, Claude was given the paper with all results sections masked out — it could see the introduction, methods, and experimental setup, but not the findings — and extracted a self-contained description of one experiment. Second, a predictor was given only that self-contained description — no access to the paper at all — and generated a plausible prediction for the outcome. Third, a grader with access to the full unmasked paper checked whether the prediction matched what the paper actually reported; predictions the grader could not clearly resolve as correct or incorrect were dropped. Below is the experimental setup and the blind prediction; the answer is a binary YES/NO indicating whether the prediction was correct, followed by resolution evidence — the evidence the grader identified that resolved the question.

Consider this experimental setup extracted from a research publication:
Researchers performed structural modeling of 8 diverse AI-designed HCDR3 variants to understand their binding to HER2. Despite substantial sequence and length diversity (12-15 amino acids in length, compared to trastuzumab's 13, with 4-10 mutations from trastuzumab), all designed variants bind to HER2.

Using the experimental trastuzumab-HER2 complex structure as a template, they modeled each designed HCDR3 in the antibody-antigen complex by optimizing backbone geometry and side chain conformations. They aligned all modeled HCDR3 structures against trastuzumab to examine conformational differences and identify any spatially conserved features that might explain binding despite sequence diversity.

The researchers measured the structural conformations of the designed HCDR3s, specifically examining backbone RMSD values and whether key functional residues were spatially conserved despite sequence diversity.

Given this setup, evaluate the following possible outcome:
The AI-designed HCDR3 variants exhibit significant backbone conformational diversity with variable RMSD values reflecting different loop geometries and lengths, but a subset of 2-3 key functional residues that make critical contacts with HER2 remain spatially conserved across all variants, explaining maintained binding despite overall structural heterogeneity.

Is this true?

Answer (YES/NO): YES